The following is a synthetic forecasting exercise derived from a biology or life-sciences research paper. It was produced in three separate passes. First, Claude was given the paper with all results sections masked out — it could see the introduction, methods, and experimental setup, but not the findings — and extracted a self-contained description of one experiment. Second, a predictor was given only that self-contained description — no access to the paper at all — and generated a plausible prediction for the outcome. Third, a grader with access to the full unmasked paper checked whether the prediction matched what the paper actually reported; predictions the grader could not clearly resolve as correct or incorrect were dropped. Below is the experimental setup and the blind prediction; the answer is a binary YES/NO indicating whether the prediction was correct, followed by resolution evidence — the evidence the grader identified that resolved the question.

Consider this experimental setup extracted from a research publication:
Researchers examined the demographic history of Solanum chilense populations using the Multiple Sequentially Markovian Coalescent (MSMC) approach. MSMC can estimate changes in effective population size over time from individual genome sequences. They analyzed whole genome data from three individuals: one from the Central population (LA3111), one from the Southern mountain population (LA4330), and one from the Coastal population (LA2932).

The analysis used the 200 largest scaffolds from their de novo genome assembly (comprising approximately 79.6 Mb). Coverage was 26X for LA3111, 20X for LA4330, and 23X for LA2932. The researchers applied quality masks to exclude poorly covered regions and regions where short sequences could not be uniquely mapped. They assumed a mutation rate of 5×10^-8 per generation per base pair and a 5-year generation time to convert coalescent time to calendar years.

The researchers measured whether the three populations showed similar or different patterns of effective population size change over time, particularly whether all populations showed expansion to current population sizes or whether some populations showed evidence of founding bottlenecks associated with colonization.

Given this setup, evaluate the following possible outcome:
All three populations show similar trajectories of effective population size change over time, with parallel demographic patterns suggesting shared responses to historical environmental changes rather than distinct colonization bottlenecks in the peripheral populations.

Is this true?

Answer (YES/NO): NO